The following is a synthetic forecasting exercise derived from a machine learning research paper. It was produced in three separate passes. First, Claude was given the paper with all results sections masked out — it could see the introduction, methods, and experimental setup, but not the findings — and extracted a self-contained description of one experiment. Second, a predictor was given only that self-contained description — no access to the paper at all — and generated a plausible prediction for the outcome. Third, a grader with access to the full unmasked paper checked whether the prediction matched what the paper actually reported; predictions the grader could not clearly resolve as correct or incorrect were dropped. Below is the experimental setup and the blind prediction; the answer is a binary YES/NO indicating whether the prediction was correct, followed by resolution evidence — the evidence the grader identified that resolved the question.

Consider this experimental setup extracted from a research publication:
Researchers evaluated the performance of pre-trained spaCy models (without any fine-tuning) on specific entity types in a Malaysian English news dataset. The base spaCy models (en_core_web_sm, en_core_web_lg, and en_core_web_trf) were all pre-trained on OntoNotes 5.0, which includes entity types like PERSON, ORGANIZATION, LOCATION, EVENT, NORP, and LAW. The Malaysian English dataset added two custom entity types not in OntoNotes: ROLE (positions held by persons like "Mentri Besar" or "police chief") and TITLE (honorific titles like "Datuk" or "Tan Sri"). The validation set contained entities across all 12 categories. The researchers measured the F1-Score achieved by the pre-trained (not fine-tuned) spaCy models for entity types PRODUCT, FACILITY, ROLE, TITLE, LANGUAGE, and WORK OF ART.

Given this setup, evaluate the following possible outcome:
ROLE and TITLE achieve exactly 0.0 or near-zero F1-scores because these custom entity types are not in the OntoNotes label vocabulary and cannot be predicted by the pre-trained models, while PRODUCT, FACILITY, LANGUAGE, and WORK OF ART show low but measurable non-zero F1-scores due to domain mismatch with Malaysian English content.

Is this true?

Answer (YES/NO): NO